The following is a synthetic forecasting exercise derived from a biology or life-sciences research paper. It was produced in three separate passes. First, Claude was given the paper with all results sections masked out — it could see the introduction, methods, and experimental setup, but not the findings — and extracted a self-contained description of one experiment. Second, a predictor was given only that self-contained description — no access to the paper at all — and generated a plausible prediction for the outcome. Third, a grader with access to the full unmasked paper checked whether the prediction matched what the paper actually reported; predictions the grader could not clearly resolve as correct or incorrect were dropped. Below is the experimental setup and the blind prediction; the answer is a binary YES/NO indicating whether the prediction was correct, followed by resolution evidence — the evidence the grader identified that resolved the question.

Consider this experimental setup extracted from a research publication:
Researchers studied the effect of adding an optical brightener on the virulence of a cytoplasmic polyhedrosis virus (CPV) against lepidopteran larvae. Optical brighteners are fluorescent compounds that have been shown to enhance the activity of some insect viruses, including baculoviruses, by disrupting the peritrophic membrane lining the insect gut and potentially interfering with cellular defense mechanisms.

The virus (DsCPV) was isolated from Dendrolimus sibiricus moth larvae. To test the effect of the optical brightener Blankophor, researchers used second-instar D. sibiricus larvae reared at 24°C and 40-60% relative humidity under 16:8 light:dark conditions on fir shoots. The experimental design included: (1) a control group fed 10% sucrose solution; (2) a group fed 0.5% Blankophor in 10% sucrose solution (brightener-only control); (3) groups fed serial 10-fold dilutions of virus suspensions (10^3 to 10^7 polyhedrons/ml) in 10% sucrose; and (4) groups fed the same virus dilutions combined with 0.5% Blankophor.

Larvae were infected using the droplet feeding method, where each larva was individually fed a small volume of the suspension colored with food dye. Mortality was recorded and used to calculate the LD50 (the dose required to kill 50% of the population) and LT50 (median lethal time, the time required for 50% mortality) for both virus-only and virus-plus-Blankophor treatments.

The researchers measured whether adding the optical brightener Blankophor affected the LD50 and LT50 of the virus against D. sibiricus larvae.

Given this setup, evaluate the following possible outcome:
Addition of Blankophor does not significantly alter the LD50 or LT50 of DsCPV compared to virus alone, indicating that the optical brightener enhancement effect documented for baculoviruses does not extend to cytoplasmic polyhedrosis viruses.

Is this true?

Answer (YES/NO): NO